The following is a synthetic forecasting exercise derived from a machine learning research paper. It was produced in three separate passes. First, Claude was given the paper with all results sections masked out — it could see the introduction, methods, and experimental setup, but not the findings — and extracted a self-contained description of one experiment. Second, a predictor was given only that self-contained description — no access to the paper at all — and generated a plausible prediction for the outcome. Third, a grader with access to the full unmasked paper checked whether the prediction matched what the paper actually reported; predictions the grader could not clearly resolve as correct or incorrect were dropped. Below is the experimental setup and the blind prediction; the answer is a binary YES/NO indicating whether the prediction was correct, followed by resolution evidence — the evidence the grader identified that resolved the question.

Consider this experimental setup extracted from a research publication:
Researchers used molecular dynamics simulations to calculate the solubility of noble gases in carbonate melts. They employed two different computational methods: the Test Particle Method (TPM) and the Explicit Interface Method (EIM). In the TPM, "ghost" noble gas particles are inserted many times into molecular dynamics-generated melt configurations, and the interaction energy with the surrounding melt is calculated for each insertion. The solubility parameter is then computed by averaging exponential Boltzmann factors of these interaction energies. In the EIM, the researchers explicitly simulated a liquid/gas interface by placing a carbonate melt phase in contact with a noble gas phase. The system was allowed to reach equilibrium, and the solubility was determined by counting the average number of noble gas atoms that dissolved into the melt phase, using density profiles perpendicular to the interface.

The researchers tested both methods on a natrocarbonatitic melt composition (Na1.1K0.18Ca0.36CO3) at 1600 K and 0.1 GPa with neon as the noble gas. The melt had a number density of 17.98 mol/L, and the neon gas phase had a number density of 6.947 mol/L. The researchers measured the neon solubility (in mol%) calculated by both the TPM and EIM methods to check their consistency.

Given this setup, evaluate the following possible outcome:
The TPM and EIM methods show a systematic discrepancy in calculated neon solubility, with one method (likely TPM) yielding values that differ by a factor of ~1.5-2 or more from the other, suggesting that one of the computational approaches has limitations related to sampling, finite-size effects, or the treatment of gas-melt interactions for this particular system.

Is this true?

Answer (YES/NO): NO